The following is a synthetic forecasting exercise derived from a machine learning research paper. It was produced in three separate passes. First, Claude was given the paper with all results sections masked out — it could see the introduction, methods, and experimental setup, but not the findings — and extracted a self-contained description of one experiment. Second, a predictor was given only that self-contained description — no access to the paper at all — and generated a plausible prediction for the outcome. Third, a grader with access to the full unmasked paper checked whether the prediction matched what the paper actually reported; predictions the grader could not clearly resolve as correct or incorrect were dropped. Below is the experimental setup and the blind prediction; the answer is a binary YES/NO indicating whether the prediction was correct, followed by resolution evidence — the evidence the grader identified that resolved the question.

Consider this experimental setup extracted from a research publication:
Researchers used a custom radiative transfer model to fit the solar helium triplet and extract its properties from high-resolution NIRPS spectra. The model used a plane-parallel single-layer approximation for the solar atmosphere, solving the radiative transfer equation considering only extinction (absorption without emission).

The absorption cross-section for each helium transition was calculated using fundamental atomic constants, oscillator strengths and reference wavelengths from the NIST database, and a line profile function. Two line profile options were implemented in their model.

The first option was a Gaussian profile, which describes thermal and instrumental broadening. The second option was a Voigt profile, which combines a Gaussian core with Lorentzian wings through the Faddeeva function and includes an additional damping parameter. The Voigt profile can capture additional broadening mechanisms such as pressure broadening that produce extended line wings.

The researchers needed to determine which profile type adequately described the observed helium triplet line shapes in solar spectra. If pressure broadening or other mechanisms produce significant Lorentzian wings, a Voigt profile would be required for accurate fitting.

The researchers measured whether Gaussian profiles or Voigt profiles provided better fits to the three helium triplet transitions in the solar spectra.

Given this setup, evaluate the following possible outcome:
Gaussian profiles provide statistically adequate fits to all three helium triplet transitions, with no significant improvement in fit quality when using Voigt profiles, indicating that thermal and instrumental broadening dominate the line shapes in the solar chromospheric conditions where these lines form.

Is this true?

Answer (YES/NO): YES